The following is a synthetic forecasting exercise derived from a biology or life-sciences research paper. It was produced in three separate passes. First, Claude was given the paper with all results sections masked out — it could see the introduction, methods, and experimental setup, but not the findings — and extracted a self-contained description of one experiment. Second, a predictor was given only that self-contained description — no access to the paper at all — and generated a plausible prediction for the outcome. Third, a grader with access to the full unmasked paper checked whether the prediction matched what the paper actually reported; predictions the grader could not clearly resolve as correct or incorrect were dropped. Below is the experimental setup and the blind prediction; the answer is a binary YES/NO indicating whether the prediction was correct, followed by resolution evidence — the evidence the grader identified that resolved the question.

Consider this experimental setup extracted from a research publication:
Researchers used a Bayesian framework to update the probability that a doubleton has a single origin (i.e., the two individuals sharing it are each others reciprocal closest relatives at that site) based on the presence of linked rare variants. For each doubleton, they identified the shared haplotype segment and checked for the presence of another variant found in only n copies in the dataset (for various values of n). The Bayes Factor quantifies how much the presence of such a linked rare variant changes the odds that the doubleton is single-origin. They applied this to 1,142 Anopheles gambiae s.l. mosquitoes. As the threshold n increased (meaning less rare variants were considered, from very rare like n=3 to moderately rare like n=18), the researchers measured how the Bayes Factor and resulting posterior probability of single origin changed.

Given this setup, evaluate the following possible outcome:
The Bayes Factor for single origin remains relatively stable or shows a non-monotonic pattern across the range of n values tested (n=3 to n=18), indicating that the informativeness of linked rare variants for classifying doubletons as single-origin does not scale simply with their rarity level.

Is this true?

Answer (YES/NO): NO